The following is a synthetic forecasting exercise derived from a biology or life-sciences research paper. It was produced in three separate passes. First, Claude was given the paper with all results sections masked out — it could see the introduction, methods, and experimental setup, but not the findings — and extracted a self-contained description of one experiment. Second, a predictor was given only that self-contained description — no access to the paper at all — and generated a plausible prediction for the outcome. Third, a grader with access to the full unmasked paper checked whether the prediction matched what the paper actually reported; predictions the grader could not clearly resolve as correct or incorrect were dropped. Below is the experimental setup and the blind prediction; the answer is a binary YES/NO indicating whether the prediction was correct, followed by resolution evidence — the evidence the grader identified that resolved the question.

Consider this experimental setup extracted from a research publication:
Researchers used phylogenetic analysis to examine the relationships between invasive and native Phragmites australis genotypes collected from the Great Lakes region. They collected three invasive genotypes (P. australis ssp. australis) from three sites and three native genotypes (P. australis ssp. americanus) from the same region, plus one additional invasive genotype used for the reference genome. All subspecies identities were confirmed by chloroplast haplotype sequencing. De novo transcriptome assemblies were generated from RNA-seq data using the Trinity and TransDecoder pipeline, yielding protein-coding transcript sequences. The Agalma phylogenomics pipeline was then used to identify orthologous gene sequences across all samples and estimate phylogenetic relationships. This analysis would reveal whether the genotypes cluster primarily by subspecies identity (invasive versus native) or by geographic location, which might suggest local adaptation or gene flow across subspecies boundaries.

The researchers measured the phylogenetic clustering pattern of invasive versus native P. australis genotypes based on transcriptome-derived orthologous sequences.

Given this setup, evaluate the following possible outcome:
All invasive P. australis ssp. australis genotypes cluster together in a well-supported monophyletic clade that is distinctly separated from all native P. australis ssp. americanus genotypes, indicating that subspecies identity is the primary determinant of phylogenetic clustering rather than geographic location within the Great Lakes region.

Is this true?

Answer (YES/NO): YES